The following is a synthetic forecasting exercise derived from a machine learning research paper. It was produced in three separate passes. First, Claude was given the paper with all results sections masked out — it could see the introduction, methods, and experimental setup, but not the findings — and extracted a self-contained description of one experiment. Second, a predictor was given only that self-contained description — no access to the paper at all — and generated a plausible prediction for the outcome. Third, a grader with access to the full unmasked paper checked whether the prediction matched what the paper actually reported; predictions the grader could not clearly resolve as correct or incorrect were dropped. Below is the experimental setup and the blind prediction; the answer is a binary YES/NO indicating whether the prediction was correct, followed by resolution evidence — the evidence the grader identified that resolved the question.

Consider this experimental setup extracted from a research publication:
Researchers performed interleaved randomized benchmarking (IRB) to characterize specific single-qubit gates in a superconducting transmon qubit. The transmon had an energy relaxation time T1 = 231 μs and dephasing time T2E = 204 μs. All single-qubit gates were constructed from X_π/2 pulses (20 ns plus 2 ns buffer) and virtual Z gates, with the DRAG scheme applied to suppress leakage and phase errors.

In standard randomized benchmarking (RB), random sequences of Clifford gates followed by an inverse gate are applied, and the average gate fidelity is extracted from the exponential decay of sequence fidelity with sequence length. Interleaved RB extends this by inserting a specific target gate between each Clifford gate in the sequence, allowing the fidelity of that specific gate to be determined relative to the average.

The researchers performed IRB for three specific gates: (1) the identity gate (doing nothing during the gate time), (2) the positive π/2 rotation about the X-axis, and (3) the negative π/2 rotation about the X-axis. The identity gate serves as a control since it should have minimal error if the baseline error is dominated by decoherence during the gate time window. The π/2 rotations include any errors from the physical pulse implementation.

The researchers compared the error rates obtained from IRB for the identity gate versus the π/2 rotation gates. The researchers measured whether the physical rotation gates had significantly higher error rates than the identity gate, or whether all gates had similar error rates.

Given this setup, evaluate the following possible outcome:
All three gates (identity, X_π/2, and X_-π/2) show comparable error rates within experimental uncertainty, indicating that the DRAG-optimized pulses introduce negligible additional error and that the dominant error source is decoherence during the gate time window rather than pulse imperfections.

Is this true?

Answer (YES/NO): NO